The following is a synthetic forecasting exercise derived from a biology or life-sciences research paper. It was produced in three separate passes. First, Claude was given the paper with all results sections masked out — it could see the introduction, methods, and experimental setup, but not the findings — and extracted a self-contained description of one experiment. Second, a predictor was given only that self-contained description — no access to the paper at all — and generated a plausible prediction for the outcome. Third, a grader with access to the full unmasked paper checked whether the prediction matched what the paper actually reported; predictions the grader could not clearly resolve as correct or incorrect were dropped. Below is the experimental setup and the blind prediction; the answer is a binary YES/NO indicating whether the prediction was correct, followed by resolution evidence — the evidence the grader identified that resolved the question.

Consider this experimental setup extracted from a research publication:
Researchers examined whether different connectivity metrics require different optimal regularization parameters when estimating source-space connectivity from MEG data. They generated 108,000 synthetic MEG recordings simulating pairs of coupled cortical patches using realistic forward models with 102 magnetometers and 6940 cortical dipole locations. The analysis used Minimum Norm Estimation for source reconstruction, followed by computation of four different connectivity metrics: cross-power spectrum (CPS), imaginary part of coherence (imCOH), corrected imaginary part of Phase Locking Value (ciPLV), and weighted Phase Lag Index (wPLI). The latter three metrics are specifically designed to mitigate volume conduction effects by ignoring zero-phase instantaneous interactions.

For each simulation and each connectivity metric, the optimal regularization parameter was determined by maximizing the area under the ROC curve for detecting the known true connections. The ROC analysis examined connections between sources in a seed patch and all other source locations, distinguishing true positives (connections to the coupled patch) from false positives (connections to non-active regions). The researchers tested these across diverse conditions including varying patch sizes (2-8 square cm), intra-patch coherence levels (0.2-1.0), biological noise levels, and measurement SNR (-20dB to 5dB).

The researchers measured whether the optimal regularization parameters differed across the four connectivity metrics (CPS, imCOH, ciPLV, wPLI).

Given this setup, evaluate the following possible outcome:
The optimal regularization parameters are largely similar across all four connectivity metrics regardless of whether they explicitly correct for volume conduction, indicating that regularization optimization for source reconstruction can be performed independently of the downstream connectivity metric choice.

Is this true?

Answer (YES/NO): NO